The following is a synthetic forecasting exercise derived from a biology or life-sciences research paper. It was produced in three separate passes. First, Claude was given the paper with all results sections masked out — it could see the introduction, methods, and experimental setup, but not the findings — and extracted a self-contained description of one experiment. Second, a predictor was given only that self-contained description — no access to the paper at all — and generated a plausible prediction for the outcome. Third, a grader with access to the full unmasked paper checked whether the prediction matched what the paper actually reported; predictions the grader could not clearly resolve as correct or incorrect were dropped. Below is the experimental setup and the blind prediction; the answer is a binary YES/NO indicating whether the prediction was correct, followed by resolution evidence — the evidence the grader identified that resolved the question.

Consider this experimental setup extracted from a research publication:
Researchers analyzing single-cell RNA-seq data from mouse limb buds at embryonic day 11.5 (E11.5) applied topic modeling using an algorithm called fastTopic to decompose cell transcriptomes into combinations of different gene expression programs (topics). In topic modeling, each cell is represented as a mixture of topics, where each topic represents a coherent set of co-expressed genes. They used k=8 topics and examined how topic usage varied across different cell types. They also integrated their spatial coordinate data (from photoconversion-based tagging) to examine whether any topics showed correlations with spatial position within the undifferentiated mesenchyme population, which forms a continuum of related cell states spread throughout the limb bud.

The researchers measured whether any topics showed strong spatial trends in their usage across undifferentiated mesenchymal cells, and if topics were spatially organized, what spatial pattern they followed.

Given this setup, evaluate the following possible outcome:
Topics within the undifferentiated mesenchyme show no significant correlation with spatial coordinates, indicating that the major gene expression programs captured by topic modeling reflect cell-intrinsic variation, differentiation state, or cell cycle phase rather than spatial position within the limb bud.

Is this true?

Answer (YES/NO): NO